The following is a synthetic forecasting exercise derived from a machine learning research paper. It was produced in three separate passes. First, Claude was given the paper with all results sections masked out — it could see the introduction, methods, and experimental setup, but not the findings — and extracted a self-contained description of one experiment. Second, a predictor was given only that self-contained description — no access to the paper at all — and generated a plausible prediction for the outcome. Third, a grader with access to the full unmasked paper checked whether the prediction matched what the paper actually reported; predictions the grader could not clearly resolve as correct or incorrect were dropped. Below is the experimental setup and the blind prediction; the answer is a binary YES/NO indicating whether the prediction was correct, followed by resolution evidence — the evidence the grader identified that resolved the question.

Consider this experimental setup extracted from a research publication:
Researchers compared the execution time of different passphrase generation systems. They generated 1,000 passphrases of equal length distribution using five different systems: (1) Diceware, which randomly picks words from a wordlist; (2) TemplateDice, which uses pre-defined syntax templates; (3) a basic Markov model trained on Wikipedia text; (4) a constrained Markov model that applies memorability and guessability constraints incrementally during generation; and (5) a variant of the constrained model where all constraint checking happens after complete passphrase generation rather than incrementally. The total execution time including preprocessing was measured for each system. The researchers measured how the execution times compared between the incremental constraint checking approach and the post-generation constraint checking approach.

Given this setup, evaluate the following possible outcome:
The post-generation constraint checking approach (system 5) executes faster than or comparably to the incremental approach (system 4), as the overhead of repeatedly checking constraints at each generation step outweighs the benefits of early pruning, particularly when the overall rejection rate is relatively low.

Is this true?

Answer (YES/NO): NO